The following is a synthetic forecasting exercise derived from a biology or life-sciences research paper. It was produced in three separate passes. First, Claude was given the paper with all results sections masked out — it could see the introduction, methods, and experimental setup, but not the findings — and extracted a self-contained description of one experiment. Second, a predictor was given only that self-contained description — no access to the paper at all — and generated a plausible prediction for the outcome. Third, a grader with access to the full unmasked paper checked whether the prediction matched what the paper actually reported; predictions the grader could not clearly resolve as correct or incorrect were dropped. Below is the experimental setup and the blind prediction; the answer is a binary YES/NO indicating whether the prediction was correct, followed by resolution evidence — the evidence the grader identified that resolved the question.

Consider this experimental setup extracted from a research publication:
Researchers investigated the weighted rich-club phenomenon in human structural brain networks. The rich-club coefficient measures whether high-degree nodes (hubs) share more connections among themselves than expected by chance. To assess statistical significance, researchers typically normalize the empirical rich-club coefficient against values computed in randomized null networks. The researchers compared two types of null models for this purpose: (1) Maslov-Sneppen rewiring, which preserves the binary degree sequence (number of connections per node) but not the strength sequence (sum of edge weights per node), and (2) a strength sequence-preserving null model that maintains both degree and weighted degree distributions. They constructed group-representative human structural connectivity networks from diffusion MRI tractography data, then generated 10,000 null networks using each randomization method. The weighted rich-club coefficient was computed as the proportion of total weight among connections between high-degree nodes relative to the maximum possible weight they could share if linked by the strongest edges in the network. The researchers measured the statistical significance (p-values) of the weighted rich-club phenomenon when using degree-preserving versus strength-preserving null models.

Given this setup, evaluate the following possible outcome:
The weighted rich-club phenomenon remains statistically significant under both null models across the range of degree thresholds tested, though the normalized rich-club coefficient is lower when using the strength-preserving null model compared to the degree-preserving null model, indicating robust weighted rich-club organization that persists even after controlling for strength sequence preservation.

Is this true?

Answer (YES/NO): NO